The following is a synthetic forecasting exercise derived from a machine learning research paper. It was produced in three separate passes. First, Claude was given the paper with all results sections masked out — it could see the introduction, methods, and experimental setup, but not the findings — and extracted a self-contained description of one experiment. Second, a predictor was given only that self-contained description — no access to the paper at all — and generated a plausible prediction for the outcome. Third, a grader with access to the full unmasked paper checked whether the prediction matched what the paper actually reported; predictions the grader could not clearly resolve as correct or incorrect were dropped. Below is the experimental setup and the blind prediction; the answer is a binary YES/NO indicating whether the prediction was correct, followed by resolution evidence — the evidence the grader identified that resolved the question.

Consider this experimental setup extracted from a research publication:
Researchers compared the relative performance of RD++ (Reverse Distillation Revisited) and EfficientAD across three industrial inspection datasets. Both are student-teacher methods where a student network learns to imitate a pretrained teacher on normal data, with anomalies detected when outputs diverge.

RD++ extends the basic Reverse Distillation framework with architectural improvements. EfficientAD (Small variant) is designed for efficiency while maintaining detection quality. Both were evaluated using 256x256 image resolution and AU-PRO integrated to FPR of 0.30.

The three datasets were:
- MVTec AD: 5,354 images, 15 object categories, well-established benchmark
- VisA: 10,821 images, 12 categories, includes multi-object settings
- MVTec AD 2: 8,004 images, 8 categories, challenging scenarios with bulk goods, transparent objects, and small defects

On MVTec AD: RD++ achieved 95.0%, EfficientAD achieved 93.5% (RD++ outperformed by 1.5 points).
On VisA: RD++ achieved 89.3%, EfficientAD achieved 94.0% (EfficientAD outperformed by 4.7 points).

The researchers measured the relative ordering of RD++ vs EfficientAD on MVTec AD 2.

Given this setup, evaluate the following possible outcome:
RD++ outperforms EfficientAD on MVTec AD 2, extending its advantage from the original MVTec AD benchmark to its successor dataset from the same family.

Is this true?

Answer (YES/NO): NO